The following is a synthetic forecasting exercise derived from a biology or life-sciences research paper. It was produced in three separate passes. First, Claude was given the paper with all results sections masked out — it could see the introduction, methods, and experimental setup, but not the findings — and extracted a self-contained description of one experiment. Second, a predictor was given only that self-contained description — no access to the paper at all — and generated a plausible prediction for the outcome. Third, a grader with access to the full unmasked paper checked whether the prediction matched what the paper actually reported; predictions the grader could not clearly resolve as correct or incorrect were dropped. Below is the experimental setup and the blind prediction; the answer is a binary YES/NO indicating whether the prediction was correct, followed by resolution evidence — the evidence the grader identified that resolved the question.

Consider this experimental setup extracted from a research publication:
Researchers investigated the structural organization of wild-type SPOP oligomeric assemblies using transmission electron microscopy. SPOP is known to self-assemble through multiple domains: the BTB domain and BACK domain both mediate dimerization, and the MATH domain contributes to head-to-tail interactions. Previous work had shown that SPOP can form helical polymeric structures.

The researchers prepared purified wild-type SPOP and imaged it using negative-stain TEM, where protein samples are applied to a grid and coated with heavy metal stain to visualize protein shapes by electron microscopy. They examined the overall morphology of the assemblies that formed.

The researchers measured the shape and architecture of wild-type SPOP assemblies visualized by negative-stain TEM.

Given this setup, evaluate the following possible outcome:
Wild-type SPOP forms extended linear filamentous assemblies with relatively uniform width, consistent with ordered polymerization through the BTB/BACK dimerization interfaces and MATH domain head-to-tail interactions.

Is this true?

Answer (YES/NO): NO